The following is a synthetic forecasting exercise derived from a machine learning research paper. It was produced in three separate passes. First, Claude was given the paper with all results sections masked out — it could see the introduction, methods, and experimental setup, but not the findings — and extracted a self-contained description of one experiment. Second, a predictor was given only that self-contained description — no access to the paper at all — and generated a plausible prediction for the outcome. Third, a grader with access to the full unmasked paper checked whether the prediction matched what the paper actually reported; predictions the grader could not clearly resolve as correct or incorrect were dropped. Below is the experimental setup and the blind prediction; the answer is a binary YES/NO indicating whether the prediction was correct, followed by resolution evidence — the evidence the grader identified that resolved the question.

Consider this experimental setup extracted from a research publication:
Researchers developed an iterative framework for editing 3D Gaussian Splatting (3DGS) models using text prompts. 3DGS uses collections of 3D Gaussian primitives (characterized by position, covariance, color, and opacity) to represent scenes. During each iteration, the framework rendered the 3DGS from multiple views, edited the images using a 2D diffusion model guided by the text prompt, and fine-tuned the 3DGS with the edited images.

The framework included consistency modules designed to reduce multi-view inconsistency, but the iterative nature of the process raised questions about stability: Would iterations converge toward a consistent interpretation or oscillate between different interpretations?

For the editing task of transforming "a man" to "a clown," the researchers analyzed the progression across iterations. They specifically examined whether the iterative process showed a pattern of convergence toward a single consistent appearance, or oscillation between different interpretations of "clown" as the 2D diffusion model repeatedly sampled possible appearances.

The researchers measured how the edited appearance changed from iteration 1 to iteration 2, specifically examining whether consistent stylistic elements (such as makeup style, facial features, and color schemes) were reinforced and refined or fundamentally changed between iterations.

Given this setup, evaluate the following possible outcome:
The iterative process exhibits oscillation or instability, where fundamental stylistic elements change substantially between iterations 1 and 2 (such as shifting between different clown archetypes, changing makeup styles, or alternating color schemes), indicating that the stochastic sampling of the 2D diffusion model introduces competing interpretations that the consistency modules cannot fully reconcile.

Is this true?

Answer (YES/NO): NO